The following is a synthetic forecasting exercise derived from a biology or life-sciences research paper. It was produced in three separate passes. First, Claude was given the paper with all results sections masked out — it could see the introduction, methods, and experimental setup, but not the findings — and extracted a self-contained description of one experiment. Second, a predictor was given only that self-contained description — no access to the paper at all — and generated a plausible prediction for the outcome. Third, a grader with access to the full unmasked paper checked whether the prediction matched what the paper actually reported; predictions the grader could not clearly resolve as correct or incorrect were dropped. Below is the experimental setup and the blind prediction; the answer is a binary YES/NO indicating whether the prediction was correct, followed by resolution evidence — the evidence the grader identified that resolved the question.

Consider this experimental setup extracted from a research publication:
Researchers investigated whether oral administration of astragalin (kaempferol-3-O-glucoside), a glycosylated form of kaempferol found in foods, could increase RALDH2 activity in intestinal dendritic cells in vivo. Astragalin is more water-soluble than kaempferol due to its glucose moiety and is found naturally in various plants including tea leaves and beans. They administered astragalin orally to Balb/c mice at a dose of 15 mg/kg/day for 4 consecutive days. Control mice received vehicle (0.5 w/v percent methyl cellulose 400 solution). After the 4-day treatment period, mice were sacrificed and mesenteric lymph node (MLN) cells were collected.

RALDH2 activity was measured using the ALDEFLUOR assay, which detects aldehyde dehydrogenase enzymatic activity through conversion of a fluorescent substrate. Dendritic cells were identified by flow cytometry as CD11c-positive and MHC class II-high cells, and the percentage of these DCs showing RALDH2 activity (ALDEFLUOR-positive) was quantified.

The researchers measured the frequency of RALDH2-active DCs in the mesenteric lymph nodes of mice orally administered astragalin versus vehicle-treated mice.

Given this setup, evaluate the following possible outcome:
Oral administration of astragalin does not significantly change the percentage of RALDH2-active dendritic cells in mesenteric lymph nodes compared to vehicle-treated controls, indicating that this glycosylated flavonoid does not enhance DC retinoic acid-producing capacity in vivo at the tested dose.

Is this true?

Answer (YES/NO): NO